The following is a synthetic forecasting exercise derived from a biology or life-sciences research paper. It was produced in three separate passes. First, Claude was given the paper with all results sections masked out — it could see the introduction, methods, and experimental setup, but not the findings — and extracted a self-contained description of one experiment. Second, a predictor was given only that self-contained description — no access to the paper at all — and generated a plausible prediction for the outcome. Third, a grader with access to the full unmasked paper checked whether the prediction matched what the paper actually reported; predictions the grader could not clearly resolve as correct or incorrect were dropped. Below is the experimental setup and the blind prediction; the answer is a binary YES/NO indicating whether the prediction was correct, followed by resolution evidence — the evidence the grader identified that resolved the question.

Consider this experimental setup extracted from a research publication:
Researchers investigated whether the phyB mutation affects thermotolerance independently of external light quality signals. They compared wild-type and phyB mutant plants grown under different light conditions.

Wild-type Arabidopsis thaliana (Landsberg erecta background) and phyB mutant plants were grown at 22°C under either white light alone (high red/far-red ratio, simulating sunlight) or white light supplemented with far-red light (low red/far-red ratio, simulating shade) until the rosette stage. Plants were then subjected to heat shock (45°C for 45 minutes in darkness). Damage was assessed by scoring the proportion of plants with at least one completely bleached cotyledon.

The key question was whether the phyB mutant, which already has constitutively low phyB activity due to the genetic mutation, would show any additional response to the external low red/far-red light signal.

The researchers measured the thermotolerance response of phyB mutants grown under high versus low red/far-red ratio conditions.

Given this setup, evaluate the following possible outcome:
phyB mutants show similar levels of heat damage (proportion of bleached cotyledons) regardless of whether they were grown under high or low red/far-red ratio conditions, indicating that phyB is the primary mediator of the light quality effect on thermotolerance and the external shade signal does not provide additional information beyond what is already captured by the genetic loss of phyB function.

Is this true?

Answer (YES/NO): YES